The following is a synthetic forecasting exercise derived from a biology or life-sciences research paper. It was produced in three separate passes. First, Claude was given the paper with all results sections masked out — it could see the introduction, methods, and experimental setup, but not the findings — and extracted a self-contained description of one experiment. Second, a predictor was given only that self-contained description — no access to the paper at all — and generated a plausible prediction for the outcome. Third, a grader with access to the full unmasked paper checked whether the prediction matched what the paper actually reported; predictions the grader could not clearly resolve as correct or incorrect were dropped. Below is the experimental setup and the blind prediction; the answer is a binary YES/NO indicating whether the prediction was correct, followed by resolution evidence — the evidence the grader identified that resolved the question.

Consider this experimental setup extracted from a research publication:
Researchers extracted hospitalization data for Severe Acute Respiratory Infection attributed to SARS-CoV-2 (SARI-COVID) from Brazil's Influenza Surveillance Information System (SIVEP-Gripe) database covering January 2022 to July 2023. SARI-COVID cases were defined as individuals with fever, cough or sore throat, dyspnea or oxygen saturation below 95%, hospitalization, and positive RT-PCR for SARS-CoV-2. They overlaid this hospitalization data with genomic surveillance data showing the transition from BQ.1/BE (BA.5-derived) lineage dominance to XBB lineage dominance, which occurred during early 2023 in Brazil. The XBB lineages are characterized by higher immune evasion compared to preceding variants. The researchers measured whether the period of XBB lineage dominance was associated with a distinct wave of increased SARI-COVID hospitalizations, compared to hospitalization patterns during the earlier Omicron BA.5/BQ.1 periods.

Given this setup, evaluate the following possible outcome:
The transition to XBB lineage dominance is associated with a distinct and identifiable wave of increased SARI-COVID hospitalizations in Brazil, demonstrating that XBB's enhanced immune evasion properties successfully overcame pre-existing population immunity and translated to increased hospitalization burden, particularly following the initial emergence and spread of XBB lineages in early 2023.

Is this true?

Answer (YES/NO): NO